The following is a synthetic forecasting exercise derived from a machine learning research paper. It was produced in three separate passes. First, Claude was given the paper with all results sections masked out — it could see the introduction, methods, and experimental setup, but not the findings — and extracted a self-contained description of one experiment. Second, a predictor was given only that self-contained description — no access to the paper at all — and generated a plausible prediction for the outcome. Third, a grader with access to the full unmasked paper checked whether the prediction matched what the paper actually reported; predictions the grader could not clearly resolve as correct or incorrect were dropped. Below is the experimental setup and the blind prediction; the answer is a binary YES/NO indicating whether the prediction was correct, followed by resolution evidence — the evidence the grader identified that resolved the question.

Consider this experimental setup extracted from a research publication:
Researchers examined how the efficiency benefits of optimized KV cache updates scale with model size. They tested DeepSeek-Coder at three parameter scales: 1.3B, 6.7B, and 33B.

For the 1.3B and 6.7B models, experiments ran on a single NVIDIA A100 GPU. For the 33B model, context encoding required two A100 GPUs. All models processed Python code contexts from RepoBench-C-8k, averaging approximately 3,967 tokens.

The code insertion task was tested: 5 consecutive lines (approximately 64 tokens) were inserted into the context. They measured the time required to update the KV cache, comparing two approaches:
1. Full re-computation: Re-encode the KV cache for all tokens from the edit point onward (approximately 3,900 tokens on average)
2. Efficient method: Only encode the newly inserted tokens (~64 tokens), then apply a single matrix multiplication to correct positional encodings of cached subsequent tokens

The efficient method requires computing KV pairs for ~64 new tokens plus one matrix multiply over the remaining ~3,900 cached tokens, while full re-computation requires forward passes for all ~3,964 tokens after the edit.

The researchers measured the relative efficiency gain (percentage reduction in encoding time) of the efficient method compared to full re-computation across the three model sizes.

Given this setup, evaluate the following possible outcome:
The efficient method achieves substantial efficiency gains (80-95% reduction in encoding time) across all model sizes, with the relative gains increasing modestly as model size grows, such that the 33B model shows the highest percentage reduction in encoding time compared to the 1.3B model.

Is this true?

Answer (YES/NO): YES